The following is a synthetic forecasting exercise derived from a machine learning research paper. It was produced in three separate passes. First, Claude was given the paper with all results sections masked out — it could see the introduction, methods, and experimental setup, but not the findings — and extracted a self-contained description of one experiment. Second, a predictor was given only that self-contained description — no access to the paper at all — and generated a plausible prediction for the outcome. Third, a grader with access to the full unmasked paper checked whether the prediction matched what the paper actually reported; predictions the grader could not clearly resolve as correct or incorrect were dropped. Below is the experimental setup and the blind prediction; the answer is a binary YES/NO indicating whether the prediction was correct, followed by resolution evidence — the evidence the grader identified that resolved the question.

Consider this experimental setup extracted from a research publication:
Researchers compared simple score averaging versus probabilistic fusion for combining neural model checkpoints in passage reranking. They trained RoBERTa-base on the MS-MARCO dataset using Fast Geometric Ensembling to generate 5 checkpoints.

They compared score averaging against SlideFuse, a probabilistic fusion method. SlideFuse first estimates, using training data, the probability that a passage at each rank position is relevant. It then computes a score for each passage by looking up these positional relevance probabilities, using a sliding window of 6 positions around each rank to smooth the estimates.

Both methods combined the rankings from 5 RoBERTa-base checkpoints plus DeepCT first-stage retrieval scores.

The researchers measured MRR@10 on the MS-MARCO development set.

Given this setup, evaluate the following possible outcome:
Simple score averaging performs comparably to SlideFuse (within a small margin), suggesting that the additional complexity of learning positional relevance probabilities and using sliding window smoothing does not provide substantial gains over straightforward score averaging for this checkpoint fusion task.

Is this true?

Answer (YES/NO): NO